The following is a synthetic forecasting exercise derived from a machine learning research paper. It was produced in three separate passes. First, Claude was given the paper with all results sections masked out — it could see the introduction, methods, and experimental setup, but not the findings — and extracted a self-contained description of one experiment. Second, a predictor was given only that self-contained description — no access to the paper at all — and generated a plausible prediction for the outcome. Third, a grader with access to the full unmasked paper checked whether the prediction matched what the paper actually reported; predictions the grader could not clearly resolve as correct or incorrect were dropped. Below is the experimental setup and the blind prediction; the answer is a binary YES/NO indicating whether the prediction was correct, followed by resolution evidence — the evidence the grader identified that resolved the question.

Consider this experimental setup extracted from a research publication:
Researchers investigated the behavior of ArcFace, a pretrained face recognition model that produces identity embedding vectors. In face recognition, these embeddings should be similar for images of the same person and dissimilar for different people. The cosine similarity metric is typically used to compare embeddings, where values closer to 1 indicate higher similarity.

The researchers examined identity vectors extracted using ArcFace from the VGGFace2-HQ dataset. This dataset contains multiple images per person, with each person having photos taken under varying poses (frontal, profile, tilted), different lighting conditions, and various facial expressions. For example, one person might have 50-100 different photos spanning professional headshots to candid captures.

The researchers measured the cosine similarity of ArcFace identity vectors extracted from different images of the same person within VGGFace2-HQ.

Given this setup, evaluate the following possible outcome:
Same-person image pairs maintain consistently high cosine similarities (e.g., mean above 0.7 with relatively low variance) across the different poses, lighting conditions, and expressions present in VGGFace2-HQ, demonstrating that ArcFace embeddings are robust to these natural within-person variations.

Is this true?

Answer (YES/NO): NO